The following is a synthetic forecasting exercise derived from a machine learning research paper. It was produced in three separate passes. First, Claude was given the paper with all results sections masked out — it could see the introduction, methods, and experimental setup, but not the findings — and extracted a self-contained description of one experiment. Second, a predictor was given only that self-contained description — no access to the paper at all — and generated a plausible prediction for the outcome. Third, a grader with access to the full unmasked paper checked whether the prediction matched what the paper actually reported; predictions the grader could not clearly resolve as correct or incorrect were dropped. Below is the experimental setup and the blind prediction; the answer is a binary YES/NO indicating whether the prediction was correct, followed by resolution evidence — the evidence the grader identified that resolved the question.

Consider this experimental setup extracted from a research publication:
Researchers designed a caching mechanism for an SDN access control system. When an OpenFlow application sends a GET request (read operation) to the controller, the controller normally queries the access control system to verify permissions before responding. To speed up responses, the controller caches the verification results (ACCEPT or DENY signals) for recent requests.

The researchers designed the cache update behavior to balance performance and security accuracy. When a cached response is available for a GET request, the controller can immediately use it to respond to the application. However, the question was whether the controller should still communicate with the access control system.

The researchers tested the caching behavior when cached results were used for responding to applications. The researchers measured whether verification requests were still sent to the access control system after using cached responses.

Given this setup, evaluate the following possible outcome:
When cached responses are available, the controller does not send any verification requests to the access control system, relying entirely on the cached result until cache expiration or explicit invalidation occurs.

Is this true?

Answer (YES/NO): NO